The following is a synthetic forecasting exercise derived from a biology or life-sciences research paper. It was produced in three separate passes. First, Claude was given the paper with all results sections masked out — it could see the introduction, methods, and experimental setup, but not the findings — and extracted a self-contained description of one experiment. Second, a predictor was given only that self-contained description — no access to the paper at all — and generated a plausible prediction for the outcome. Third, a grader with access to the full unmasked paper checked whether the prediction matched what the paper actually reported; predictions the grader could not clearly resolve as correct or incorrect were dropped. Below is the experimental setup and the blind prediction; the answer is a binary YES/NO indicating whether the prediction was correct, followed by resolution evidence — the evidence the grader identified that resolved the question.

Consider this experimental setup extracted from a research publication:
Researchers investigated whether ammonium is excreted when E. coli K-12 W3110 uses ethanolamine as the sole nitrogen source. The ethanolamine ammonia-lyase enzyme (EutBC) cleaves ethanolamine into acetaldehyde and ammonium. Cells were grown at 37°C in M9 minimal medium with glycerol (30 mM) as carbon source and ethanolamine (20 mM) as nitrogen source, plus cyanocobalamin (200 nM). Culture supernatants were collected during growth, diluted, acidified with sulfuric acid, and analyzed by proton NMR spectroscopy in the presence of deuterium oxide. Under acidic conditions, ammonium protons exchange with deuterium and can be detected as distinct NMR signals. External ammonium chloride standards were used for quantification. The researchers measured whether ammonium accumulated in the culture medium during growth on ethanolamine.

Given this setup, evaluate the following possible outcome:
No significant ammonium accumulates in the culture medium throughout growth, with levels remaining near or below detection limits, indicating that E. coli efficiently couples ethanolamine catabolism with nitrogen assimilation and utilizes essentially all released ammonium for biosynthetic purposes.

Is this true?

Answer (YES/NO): NO